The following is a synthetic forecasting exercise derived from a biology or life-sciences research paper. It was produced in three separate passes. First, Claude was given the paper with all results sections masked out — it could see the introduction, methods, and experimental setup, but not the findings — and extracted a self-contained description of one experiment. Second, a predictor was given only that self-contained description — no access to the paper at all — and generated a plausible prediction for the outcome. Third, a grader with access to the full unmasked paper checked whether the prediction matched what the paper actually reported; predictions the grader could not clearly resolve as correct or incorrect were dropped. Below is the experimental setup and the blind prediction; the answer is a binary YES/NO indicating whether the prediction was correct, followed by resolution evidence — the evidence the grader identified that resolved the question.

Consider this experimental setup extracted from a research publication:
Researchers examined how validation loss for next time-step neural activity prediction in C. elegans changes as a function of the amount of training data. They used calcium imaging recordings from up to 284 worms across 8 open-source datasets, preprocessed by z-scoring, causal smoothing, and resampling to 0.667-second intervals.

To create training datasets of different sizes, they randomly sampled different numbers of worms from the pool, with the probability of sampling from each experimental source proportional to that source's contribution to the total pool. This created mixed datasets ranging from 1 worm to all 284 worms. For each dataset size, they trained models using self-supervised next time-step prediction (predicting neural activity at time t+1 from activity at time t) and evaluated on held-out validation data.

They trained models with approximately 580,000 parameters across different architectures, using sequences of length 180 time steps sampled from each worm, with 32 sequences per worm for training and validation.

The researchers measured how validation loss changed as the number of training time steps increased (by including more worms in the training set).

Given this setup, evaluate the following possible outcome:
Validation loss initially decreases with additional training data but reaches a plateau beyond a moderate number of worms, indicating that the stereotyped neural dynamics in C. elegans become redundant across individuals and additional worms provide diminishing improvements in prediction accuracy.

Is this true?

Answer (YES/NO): NO